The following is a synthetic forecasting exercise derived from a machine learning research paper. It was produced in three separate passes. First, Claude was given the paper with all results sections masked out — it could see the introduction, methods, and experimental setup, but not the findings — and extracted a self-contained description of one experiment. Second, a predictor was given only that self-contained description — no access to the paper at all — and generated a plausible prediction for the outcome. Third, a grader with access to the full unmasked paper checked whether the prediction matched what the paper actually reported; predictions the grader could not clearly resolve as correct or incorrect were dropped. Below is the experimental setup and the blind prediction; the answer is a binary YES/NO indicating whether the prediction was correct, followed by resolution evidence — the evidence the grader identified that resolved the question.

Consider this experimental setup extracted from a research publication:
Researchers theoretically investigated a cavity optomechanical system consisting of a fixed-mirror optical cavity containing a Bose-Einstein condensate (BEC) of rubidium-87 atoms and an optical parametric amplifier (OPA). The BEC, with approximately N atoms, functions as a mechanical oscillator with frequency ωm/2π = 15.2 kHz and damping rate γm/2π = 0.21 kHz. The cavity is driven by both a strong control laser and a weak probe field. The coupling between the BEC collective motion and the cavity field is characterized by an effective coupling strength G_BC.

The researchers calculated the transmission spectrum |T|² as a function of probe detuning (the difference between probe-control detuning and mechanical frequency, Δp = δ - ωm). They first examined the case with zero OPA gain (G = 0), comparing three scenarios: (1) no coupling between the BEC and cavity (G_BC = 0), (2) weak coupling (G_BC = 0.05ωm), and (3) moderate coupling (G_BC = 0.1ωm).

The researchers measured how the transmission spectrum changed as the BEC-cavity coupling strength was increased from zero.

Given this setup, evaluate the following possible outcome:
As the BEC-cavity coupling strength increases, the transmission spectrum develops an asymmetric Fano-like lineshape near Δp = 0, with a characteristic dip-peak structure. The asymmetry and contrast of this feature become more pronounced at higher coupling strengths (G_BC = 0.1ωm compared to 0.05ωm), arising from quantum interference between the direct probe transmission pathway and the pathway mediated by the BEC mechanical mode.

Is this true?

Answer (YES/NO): NO